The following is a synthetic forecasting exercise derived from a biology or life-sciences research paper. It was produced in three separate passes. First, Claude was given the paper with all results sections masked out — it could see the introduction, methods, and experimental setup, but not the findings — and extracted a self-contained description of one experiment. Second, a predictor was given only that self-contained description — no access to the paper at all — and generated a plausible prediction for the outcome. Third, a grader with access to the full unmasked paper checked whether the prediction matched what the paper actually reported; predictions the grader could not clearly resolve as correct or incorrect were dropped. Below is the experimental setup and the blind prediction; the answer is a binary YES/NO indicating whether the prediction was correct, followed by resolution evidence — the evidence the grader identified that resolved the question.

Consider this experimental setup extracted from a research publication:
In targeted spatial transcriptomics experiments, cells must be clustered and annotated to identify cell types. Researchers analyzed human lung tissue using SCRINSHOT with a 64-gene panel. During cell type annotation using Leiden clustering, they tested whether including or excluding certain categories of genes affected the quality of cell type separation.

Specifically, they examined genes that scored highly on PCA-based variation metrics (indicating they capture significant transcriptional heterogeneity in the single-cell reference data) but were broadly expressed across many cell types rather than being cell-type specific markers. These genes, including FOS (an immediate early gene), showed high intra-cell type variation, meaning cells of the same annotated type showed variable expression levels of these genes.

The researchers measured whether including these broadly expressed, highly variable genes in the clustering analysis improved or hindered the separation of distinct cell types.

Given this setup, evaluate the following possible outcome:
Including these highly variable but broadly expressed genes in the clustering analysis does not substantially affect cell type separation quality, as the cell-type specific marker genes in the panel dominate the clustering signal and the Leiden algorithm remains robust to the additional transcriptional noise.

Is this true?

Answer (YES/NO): NO